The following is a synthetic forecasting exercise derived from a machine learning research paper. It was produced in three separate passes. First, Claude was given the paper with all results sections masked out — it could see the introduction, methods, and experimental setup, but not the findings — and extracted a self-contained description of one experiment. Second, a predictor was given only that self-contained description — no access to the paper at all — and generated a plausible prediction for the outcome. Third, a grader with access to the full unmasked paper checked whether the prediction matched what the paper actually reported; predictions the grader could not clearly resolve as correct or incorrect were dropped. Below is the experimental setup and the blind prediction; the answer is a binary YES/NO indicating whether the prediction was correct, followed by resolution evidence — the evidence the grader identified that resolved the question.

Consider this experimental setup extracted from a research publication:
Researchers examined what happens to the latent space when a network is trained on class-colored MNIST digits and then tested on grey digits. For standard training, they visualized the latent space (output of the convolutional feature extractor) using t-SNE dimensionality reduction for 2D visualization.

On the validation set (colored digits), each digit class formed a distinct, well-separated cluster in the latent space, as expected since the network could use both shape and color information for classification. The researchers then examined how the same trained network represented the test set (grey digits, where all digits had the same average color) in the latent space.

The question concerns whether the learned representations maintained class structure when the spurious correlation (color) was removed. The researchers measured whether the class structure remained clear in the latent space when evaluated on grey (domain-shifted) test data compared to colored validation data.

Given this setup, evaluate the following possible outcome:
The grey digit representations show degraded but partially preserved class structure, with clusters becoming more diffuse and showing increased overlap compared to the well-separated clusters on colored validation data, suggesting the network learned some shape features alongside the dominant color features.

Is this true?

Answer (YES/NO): NO